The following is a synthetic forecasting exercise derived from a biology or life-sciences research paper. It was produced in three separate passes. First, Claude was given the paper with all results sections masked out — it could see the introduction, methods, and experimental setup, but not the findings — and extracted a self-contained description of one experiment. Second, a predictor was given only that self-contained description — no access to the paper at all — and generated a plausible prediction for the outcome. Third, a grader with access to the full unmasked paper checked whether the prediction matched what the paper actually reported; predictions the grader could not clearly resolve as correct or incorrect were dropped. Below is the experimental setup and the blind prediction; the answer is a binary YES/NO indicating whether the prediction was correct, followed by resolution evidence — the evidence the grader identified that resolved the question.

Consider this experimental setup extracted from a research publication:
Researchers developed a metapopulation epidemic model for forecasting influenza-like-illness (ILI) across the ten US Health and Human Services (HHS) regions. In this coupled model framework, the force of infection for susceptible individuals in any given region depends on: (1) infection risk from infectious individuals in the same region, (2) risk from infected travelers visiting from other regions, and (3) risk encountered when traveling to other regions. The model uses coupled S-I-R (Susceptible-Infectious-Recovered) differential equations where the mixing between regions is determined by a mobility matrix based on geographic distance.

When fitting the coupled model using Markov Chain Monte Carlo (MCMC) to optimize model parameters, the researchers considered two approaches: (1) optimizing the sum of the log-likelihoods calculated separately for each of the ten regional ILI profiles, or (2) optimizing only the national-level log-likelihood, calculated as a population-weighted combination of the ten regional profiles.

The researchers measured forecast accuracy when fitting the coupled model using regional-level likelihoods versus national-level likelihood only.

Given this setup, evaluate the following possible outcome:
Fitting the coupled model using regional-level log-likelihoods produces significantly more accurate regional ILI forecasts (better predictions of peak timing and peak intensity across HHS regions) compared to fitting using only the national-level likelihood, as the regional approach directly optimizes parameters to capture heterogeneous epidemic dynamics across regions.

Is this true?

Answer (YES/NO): NO